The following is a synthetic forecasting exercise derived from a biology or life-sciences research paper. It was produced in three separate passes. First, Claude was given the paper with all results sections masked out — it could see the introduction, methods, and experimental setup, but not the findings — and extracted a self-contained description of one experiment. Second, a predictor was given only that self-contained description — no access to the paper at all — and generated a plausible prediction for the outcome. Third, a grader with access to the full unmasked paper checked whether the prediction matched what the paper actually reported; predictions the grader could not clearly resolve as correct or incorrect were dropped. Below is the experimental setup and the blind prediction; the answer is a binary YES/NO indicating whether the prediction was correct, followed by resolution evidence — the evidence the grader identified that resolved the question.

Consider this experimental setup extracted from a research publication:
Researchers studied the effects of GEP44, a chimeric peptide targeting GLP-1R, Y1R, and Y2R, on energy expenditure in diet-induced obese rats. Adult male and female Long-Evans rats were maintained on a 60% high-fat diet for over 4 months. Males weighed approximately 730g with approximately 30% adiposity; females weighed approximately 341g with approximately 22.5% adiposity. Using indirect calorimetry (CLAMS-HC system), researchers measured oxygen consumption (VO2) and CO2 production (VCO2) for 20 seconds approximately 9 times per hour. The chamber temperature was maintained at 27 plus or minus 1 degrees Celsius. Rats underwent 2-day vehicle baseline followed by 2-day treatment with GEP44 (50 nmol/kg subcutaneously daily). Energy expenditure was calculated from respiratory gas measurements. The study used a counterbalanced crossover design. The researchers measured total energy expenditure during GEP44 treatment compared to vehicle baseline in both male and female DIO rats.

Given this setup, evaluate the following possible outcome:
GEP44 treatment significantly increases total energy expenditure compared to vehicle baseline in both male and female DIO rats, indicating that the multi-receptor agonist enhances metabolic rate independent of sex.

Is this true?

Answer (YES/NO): NO